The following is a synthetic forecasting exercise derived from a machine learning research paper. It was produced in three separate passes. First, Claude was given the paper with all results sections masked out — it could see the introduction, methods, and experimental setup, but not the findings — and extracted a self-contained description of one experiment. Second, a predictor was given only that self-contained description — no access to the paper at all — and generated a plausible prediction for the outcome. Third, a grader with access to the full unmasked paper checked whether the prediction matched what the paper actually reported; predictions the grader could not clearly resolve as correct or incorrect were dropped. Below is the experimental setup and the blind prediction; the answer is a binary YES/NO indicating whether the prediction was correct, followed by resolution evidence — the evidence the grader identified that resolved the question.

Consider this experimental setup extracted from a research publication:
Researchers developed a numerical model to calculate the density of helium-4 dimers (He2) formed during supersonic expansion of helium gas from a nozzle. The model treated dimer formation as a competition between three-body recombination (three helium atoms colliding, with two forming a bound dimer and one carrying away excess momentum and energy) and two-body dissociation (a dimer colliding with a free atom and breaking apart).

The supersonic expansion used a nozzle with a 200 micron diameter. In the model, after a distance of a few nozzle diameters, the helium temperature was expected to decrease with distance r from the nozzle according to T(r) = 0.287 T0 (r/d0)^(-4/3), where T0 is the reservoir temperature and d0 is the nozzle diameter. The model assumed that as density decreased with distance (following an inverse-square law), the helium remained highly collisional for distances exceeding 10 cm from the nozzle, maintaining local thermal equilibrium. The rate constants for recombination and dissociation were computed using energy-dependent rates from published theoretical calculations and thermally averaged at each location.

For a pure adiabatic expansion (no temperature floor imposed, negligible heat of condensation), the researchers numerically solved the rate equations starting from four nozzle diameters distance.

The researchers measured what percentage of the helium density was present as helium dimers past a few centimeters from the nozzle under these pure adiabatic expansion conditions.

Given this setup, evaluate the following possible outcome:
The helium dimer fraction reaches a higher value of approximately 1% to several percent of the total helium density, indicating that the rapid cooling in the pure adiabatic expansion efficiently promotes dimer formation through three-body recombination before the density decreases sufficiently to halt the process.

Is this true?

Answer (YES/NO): NO